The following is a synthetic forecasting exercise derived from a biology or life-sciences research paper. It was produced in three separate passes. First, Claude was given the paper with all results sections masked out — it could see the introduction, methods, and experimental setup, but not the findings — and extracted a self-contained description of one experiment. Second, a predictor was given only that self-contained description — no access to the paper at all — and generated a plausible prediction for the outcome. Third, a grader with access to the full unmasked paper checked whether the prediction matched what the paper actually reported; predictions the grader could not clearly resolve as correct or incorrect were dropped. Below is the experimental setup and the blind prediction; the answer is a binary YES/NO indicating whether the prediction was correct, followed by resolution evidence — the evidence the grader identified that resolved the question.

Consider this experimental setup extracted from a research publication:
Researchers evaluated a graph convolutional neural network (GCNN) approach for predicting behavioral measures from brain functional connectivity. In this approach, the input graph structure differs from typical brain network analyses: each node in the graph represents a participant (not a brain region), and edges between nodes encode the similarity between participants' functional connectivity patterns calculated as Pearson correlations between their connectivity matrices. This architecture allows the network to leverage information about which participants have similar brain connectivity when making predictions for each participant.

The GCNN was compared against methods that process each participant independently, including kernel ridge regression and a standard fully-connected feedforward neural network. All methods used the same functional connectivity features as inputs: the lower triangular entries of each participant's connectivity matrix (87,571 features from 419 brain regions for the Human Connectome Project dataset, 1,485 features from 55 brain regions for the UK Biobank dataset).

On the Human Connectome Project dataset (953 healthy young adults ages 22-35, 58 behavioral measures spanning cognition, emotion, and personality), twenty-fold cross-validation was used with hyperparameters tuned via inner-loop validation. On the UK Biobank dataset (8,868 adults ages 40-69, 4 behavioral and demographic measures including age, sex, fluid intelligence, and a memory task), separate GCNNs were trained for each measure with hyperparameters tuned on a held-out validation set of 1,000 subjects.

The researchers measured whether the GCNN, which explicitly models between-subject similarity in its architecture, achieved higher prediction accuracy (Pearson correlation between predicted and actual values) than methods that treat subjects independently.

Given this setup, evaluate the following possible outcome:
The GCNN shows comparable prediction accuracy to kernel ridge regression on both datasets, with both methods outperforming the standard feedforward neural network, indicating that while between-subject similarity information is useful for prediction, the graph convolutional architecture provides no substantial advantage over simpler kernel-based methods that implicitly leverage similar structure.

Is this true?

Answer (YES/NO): NO